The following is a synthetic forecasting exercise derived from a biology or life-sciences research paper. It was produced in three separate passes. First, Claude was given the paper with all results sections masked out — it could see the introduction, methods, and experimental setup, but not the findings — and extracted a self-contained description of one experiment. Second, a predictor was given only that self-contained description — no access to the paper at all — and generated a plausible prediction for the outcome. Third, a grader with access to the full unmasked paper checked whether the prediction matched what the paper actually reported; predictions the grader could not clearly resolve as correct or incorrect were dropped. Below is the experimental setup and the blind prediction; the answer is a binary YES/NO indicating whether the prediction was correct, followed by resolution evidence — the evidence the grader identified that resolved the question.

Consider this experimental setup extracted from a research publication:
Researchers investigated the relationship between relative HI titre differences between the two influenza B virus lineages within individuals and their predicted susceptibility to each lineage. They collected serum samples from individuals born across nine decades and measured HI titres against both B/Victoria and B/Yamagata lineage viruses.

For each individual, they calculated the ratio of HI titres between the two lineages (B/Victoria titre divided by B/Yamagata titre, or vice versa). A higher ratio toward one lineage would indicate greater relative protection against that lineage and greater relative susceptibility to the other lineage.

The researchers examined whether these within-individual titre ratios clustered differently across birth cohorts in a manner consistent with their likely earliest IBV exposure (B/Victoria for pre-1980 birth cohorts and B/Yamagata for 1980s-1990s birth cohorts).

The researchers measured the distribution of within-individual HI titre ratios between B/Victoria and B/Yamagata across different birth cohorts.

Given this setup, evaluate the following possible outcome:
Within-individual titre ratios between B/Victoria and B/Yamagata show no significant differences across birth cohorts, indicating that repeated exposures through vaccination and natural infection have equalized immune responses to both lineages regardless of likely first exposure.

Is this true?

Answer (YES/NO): NO